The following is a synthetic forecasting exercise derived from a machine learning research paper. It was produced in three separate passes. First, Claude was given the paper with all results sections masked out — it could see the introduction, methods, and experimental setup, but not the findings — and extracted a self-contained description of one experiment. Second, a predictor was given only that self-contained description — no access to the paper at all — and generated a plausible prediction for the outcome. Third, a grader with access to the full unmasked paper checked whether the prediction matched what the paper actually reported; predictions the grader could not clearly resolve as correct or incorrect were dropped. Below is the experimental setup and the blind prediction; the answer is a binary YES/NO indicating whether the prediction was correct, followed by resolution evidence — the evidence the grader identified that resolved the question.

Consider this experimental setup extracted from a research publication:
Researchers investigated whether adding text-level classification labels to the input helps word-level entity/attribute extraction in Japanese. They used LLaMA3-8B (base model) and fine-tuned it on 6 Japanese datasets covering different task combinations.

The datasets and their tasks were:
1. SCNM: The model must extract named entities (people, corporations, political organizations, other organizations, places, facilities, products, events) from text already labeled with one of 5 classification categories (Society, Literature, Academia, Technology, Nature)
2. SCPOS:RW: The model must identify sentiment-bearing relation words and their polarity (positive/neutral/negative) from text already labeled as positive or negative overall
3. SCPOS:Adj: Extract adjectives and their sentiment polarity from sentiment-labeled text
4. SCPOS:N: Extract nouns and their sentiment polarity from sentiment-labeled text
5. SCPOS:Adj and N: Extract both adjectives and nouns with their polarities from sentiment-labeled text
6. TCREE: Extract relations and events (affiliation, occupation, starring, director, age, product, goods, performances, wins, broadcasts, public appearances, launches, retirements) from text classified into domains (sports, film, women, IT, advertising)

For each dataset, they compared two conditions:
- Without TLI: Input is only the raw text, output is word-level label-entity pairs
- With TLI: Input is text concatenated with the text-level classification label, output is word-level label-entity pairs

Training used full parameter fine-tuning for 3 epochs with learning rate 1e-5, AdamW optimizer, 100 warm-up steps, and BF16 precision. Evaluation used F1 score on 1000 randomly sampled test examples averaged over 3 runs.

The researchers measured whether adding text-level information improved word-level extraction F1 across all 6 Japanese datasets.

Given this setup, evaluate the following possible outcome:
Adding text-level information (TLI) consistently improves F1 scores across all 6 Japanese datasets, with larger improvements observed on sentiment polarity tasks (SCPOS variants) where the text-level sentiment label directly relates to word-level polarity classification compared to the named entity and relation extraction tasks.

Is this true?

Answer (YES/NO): NO